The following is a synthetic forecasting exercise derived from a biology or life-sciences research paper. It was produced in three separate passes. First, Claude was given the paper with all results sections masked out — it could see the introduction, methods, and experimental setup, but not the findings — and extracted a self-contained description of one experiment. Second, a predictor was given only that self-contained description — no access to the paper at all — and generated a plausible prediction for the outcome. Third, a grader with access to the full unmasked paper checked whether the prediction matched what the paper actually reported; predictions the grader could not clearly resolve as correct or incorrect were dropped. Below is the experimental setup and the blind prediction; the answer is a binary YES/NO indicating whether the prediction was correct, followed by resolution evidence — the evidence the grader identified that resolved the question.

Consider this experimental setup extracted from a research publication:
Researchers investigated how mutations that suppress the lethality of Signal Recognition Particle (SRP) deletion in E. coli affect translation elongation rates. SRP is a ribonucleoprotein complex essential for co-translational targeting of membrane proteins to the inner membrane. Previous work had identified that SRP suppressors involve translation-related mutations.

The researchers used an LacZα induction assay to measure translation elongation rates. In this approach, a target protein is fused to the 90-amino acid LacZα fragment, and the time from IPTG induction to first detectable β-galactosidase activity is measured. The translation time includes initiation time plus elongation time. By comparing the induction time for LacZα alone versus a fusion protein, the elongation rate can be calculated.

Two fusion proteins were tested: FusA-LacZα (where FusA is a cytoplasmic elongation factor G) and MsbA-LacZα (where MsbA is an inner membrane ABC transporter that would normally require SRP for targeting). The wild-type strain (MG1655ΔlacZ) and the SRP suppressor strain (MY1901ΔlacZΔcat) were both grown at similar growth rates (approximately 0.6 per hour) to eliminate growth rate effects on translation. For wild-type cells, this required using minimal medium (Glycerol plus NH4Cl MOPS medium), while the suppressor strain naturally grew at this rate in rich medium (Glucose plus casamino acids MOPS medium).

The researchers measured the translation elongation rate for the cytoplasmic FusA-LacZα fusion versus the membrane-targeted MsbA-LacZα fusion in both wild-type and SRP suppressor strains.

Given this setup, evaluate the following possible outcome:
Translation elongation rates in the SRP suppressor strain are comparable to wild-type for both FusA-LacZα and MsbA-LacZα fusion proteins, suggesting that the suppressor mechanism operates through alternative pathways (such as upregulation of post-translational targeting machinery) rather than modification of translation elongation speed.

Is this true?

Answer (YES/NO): NO